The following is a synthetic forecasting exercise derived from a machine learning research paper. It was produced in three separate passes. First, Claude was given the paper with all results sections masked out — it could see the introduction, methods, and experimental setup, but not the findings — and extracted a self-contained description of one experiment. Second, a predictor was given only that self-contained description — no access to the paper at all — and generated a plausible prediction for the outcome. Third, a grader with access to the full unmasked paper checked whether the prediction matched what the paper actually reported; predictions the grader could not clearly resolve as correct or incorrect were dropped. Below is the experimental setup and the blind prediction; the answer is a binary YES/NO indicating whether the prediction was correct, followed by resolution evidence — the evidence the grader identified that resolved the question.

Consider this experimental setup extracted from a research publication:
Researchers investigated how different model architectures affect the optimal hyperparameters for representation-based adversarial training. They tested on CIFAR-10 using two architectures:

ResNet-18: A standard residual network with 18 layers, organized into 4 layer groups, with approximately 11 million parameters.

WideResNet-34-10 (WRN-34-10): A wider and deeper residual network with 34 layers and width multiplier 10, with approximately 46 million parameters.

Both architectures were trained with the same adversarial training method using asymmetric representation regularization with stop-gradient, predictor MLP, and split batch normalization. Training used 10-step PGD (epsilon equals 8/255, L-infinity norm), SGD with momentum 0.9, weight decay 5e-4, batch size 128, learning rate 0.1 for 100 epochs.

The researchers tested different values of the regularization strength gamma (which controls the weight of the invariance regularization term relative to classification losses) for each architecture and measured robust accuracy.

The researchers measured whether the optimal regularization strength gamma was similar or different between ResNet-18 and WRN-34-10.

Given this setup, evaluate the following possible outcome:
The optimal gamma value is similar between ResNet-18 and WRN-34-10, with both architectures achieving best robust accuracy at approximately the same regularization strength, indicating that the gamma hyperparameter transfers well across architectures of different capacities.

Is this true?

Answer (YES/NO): NO